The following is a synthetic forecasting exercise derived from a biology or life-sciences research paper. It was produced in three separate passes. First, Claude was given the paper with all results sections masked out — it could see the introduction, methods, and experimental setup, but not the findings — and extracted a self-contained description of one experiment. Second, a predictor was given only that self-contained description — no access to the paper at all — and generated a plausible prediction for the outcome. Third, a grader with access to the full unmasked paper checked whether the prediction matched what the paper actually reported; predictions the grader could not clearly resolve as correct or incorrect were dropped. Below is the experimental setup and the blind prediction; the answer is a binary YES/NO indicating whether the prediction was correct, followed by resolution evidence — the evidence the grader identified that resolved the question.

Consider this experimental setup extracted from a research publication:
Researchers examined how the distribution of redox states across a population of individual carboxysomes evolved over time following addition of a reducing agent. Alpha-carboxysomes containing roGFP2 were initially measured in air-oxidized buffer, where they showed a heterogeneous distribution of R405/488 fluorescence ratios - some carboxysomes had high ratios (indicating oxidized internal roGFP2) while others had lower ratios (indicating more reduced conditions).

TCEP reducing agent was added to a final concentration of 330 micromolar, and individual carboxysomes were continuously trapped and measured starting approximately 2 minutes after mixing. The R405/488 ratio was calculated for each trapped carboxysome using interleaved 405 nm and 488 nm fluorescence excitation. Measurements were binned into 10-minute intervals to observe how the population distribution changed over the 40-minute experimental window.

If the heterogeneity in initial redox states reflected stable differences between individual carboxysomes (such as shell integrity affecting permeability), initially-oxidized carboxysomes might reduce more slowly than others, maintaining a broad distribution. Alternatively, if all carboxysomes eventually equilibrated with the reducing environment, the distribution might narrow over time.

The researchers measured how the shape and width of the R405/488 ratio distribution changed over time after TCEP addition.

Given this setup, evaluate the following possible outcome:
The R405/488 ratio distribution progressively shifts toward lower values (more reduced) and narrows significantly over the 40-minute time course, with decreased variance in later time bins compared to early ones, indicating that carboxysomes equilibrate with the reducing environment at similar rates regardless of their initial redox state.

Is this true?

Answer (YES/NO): YES